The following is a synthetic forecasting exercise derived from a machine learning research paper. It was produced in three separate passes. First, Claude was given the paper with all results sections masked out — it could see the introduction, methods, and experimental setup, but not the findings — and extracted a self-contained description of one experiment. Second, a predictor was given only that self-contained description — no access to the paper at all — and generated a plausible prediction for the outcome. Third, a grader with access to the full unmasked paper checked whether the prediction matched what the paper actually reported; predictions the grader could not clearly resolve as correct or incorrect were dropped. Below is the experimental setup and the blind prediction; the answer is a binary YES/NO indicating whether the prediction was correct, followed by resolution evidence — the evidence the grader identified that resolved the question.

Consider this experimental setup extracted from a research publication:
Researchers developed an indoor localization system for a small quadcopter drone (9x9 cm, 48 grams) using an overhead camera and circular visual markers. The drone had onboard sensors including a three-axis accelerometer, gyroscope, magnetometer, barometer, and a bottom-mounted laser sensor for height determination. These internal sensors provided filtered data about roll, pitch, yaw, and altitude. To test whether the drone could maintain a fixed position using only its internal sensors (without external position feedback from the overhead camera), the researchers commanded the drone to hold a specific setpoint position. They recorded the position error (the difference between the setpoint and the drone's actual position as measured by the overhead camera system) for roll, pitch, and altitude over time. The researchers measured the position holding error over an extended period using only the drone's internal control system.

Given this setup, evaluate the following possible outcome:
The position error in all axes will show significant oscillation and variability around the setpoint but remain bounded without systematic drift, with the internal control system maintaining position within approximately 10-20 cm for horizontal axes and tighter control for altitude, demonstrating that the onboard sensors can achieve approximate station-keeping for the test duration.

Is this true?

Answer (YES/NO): NO